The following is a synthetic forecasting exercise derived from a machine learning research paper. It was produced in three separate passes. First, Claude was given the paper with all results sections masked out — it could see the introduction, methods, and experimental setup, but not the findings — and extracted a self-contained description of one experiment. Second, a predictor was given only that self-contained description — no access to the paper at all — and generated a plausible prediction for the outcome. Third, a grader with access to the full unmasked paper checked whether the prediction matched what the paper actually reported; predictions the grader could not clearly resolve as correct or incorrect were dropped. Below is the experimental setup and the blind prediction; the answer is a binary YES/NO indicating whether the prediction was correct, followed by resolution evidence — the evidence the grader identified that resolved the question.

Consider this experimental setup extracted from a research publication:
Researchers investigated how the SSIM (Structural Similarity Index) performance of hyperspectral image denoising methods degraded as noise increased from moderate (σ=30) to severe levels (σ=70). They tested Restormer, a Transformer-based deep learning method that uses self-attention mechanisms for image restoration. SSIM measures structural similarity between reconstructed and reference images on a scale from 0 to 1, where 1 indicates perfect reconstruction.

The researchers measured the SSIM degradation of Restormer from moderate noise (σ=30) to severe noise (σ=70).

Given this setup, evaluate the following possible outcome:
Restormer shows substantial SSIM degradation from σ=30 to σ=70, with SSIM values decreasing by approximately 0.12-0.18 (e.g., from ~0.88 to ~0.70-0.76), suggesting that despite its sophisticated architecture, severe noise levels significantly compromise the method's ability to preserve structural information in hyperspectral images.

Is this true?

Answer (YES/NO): NO